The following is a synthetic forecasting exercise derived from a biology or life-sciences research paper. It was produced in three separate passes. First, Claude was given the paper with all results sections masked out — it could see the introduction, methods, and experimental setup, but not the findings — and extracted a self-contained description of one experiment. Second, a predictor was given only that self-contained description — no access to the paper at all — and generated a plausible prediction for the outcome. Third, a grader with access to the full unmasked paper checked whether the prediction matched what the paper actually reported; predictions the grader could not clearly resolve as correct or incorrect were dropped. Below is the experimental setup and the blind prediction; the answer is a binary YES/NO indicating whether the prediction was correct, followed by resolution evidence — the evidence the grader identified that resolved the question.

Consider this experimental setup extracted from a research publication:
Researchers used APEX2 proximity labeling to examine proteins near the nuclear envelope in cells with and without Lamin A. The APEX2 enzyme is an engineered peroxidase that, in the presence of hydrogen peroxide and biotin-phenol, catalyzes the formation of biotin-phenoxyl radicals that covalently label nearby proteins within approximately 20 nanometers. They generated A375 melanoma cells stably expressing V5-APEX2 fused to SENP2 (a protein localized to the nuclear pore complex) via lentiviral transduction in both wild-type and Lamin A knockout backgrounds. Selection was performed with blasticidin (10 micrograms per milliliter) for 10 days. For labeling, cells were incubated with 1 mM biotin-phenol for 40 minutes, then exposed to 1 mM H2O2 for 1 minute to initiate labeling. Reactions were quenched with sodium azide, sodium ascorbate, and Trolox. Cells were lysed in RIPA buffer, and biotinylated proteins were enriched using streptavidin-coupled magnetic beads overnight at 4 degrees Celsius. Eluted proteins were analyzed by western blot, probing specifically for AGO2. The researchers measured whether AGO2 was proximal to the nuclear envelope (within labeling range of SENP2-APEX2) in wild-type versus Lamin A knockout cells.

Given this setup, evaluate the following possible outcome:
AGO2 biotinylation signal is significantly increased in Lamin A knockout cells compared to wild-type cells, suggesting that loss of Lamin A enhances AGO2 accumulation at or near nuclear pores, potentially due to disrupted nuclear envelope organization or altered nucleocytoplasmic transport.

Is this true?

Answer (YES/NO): YES